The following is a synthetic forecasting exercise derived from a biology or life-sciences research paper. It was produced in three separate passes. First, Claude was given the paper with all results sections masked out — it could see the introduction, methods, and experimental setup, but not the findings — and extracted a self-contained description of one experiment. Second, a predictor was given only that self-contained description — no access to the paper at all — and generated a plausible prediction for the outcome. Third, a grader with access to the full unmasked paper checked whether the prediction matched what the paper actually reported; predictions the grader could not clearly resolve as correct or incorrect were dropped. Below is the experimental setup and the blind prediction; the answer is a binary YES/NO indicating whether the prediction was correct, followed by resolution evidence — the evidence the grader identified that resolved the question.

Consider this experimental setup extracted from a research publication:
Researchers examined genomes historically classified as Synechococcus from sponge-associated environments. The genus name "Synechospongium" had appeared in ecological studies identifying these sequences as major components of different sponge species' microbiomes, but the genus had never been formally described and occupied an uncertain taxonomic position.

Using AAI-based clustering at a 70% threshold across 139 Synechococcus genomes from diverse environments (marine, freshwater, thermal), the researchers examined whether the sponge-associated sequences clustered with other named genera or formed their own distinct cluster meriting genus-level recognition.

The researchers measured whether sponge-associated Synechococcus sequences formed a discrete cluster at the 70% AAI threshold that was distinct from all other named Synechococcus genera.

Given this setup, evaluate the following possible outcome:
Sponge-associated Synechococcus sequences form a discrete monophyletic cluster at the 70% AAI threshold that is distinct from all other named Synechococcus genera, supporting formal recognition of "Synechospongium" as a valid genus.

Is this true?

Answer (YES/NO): YES